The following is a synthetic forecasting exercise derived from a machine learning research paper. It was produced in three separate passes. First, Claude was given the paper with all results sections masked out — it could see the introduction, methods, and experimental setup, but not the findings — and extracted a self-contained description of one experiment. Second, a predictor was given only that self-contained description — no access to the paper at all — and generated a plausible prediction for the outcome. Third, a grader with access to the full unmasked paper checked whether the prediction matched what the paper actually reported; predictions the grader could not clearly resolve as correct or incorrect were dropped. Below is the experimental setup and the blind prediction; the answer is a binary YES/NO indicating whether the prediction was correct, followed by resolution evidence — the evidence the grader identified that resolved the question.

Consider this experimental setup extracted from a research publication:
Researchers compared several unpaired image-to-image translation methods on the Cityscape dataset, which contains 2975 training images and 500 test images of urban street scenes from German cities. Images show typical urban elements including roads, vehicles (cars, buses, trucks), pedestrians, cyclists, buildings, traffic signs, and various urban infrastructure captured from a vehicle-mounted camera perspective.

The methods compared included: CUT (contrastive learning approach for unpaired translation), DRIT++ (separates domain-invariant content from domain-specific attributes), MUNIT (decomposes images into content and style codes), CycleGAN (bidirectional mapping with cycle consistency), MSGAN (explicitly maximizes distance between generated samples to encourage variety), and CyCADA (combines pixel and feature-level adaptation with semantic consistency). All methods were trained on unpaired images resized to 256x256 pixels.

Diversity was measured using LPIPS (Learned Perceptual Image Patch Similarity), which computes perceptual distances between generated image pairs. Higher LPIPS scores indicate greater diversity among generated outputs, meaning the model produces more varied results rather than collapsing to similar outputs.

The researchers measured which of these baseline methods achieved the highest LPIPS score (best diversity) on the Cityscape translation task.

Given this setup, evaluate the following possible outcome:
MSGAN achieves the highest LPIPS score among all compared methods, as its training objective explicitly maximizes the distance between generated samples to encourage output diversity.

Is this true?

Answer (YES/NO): YES